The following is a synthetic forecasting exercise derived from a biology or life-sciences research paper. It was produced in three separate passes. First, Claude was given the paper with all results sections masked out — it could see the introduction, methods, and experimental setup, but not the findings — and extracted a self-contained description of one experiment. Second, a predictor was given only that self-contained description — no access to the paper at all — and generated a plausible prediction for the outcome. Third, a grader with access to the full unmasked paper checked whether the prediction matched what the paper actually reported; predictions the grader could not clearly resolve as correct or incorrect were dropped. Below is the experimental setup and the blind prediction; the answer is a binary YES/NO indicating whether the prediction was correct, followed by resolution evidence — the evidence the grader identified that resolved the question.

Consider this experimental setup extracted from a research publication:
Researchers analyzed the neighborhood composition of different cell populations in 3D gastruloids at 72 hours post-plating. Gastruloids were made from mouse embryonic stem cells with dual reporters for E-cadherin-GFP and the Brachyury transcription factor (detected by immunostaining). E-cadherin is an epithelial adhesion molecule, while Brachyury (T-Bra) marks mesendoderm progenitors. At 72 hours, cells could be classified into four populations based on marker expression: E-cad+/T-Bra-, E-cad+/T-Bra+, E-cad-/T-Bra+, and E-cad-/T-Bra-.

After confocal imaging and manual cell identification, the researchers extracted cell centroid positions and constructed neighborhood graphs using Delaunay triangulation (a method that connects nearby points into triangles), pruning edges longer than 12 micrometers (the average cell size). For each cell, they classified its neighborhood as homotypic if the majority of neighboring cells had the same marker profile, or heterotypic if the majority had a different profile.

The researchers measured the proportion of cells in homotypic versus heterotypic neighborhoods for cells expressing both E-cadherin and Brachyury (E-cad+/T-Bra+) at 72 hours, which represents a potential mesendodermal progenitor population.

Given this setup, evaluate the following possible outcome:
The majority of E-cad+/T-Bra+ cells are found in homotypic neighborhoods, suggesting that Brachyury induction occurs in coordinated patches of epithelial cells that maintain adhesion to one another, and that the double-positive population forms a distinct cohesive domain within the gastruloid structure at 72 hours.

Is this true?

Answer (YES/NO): YES